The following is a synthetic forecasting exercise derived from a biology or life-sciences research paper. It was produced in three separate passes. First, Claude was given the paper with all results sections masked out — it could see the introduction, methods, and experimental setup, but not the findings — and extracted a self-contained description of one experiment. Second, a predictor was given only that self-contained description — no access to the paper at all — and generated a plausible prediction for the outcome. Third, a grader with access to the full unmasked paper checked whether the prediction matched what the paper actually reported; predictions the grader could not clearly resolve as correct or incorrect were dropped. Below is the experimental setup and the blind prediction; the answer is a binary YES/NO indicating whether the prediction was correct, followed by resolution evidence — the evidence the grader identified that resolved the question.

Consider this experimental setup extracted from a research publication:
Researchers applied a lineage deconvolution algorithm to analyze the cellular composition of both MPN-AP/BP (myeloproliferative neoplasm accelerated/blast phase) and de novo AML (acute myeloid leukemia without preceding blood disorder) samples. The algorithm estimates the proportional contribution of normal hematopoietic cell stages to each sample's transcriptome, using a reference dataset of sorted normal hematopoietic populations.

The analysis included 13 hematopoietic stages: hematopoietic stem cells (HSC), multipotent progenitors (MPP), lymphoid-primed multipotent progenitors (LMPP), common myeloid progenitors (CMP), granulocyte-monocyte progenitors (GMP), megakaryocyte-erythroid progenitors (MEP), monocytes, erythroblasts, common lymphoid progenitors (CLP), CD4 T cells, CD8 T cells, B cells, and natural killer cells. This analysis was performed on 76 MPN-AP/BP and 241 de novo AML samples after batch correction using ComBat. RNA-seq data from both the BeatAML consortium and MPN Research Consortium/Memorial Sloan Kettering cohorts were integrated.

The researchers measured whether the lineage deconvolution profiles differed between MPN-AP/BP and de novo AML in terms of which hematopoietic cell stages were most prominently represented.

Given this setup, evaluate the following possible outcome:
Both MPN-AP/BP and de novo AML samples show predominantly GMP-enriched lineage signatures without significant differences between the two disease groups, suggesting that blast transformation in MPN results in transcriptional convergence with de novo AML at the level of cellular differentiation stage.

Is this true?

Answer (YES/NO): NO